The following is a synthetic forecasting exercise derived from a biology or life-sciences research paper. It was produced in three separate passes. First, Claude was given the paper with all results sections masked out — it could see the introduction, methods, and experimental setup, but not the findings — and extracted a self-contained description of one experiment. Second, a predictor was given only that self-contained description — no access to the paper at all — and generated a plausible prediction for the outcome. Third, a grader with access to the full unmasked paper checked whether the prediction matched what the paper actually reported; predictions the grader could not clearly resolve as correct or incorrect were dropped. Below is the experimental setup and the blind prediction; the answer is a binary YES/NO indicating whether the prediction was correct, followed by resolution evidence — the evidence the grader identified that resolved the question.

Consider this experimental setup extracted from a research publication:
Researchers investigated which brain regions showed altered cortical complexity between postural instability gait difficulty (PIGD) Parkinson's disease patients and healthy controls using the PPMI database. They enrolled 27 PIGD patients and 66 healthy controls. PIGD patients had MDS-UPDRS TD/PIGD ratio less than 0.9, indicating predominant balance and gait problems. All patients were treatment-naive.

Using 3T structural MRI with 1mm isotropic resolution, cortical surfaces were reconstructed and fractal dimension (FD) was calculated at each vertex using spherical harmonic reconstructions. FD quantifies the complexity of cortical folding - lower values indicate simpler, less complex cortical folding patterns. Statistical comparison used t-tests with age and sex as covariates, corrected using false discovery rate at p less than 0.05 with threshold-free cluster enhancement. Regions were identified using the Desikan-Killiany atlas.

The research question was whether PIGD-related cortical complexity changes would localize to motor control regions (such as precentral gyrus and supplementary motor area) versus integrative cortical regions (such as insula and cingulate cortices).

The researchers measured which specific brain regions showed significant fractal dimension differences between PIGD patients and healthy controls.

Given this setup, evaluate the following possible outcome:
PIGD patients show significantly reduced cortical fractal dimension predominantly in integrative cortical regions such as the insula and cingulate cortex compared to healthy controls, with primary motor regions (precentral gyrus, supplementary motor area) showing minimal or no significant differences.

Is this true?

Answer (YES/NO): NO